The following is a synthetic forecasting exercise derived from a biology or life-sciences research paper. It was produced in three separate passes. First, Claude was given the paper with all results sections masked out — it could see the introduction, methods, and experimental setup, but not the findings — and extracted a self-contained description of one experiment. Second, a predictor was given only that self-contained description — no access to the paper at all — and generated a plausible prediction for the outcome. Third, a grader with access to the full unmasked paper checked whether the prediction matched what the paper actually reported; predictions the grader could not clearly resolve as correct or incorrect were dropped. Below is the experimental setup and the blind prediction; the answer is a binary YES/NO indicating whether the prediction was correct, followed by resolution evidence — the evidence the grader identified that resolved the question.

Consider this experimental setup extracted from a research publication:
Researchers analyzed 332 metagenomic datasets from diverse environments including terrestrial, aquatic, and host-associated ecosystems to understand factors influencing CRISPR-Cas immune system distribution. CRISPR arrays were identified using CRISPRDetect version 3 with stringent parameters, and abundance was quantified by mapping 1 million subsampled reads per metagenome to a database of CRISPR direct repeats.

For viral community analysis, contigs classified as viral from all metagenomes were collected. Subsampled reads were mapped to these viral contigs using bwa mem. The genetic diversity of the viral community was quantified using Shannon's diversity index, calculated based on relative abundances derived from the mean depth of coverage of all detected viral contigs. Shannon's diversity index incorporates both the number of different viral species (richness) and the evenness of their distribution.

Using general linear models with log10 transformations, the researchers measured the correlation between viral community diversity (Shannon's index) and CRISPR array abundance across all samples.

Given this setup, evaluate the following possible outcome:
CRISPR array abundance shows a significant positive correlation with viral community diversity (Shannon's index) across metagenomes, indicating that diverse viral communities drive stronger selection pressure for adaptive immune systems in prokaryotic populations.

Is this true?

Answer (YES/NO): NO